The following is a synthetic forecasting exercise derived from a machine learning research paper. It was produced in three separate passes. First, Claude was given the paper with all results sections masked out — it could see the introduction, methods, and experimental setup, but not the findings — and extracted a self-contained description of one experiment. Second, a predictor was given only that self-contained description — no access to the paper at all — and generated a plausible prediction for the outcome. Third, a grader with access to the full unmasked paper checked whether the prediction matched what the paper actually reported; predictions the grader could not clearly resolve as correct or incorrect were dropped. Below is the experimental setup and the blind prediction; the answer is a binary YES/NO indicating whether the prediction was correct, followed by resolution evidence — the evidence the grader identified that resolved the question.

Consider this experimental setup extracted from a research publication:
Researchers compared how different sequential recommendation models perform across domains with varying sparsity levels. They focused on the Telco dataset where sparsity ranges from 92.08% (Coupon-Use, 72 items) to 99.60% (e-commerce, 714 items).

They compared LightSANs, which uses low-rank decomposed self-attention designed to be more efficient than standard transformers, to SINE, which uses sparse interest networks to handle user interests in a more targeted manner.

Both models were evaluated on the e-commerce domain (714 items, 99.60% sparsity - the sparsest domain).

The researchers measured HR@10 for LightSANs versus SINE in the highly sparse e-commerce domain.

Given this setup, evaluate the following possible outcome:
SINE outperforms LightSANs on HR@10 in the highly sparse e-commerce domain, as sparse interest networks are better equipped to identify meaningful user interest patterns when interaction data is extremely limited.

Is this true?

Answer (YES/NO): NO